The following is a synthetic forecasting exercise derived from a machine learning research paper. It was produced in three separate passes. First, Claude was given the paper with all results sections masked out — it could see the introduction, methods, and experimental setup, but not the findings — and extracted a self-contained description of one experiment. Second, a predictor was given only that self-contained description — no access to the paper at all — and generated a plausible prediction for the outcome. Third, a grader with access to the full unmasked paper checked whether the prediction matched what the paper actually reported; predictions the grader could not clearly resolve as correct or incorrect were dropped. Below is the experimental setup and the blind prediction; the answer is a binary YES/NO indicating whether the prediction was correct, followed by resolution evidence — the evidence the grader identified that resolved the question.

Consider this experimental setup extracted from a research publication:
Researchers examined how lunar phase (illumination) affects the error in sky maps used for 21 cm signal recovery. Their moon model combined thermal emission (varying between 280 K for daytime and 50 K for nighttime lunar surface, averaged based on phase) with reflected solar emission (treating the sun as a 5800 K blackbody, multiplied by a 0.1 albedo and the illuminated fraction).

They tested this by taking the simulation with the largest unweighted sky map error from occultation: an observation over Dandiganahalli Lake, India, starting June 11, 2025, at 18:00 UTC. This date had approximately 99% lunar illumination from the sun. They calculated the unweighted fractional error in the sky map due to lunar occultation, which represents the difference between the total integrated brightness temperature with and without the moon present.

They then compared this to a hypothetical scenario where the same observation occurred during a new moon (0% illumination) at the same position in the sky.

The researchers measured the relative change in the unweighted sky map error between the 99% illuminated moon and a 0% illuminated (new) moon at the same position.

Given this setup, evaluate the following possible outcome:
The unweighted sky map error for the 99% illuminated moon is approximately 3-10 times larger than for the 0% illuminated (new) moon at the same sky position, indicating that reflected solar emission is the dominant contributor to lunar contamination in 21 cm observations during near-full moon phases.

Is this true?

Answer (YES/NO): NO